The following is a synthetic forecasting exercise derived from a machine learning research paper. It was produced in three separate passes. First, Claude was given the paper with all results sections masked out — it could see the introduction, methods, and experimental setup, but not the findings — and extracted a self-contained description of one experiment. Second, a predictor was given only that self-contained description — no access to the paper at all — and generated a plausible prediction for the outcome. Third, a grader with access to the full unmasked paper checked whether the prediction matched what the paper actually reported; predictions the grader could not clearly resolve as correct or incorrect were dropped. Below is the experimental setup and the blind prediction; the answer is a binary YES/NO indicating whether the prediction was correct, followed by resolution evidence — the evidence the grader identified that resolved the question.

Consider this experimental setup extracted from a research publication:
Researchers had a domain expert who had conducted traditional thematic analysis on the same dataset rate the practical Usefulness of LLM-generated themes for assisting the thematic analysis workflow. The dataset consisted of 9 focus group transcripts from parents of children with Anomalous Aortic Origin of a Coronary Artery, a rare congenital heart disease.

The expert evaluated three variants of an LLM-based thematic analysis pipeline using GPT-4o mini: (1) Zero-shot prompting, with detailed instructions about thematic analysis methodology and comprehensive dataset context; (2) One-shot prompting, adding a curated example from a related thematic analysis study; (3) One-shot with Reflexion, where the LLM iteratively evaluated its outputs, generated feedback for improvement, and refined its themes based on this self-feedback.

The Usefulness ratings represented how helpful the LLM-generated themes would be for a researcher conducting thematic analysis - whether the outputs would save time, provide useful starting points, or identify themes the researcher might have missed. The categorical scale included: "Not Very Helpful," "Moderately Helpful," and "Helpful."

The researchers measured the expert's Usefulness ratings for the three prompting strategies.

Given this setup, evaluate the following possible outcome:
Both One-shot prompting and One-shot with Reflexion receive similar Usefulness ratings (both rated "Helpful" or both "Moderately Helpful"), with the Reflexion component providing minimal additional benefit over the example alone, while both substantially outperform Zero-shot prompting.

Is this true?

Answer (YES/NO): NO